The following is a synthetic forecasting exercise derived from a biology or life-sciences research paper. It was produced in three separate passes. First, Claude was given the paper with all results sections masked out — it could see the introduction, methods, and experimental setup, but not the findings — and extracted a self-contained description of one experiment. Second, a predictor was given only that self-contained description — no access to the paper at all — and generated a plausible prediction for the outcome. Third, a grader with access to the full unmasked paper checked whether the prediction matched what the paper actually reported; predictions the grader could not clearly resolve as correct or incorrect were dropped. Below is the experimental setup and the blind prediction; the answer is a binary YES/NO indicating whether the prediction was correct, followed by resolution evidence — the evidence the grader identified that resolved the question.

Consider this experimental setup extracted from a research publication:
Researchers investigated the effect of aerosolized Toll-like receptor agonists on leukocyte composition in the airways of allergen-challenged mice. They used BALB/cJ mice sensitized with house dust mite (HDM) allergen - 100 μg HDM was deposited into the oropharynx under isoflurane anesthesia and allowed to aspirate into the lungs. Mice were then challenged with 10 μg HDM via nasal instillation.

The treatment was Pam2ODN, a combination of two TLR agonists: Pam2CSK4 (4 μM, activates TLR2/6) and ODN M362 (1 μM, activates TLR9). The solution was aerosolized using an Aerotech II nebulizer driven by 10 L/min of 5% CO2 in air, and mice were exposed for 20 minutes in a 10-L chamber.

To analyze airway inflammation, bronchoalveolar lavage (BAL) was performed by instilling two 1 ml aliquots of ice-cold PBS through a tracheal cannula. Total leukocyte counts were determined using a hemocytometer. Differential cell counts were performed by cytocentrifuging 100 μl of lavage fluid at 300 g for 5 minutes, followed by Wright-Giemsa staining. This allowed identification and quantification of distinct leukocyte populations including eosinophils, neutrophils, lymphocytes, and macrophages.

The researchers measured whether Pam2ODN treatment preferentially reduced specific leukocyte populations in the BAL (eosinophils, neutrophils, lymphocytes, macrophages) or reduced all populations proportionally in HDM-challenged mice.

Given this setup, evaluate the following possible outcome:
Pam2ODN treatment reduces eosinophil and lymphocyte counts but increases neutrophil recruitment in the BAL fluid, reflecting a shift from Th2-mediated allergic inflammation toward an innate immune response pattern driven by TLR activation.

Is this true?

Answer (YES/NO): NO